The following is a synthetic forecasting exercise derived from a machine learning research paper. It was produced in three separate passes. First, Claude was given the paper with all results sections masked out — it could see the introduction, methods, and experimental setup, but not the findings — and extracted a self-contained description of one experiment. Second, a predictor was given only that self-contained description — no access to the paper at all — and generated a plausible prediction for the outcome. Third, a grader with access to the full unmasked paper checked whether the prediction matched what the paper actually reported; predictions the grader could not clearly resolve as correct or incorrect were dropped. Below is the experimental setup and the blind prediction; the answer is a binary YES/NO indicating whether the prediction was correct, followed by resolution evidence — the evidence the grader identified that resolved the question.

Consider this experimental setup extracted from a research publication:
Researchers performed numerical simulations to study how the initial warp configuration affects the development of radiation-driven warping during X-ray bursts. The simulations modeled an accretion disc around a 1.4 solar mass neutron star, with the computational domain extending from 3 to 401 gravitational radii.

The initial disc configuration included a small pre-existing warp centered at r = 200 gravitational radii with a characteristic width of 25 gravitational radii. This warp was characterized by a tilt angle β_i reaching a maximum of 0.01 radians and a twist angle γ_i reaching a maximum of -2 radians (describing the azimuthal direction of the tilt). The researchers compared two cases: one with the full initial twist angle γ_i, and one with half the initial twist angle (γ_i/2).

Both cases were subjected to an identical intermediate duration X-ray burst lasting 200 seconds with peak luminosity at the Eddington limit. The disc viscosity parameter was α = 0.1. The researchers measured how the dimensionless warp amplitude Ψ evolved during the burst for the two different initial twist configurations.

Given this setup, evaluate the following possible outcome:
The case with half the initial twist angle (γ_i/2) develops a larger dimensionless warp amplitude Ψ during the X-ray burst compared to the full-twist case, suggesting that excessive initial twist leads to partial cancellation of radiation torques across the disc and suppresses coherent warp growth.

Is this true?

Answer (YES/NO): NO